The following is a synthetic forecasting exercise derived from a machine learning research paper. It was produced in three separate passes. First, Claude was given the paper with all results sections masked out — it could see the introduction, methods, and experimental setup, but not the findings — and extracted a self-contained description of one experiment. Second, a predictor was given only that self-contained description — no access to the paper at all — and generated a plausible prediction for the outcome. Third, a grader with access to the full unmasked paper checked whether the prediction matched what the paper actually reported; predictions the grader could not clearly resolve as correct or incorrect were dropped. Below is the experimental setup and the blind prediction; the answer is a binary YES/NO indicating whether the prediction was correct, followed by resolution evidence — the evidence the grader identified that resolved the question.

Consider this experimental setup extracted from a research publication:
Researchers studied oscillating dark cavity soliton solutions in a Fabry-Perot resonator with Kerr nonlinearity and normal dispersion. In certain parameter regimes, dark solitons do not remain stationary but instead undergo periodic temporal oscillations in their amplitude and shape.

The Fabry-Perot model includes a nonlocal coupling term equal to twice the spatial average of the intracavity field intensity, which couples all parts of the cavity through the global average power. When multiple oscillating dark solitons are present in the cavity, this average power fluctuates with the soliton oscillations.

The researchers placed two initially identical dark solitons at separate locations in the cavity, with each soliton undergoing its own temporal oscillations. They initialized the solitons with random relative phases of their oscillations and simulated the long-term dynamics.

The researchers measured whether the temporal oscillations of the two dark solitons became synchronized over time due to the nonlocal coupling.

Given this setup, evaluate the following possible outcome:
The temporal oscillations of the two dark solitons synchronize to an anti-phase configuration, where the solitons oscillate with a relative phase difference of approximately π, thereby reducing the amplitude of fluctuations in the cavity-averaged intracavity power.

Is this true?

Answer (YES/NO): NO